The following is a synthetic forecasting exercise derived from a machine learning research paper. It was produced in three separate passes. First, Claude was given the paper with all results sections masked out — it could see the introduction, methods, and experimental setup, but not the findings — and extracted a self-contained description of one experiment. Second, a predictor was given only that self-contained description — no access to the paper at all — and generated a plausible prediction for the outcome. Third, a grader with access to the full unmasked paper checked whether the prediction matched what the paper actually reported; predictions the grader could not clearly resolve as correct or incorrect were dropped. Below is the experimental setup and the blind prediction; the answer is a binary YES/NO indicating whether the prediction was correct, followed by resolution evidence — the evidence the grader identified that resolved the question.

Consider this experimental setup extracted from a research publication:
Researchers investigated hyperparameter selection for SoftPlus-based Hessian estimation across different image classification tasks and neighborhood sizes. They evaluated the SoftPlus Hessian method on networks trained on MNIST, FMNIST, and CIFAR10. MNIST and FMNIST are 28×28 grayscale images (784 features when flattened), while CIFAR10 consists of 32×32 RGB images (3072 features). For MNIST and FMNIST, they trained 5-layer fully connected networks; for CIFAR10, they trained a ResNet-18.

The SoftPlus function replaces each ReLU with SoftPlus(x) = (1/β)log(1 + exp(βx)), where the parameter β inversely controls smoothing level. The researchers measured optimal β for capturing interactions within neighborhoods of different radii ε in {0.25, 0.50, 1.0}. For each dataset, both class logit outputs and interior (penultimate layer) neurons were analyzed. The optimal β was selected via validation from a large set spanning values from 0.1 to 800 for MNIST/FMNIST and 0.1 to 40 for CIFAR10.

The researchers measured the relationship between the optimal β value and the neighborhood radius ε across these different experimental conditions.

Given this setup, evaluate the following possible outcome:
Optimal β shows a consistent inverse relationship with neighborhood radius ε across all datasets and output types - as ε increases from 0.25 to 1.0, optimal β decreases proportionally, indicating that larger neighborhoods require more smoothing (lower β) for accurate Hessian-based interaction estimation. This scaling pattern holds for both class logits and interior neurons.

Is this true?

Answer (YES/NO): NO